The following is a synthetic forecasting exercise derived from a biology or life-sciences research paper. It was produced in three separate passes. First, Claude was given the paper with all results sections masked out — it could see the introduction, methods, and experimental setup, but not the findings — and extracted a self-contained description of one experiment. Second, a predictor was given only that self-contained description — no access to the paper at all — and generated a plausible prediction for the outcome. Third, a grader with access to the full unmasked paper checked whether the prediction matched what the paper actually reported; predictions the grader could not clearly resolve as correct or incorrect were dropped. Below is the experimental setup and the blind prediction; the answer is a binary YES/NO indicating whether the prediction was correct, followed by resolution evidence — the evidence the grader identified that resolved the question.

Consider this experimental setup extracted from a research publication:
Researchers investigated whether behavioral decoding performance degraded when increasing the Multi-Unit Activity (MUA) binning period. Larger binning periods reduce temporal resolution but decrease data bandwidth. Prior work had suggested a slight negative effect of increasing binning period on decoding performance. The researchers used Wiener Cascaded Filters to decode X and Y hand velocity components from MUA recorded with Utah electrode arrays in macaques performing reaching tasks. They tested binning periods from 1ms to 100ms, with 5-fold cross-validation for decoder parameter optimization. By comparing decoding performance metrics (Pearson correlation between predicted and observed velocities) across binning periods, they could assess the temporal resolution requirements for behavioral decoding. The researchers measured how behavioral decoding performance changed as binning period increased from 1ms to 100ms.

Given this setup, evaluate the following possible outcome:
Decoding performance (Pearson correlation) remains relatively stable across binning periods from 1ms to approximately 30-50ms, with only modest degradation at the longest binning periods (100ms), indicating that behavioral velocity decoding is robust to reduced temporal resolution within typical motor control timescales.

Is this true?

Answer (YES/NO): NO